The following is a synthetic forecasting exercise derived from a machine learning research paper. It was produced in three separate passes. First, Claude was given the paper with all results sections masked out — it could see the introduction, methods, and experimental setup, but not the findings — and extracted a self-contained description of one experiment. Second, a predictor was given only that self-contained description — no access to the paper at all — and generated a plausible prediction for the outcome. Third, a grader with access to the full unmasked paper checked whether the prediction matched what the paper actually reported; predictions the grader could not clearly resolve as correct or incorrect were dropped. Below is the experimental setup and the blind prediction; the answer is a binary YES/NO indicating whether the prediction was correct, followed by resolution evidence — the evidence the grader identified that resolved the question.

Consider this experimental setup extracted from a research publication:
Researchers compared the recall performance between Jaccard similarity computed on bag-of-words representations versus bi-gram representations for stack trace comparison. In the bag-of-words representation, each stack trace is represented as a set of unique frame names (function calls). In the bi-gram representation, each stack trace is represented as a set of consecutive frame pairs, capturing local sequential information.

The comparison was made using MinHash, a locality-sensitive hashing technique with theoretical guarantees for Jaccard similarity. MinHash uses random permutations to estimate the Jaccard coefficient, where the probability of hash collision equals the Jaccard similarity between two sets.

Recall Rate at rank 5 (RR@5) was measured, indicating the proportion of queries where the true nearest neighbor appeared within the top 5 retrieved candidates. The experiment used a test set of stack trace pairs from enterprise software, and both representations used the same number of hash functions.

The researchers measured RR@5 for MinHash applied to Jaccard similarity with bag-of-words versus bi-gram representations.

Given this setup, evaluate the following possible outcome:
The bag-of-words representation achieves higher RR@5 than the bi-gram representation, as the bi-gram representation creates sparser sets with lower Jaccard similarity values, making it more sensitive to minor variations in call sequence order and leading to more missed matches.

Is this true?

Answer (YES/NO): NO